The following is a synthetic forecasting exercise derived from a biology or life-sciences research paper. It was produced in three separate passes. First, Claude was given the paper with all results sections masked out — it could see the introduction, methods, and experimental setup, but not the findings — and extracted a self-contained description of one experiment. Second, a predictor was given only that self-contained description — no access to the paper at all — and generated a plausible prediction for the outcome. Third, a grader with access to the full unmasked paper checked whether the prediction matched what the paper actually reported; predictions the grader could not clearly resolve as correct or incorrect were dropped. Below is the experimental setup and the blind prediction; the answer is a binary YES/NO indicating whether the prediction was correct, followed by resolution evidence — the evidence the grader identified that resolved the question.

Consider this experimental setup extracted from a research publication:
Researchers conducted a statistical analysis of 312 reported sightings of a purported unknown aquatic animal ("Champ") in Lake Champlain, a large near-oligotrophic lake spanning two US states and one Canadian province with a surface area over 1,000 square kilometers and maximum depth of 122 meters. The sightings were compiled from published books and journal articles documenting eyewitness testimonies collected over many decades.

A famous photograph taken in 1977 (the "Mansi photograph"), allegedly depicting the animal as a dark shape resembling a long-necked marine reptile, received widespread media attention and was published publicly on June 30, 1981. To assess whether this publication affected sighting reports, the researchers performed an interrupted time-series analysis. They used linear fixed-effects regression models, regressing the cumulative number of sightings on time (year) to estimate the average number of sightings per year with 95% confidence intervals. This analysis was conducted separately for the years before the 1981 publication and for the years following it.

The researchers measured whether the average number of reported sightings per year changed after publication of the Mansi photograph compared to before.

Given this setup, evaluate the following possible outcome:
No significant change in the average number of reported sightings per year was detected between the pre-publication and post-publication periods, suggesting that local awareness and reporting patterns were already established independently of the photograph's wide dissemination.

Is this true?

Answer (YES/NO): NO